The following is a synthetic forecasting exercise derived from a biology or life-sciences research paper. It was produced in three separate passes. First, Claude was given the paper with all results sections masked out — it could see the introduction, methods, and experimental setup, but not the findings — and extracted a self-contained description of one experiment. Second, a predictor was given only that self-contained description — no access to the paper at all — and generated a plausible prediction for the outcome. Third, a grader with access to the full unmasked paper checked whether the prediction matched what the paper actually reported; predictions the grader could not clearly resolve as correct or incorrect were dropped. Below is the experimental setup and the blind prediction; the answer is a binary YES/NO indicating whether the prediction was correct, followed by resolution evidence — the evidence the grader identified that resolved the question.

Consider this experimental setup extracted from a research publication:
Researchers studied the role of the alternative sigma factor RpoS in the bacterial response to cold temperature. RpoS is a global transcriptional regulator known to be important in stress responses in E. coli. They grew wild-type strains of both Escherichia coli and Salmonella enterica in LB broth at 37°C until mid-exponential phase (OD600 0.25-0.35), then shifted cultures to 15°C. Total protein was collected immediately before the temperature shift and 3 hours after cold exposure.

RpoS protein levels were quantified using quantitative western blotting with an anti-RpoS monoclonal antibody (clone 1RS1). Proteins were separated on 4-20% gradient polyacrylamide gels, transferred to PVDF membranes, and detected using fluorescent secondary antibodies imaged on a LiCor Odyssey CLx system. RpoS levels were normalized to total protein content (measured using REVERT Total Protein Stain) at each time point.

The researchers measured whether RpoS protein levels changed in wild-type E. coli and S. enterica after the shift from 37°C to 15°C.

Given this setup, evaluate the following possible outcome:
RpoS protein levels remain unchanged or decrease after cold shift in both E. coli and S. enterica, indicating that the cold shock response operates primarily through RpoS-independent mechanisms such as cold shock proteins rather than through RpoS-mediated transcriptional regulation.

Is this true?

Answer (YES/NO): NO